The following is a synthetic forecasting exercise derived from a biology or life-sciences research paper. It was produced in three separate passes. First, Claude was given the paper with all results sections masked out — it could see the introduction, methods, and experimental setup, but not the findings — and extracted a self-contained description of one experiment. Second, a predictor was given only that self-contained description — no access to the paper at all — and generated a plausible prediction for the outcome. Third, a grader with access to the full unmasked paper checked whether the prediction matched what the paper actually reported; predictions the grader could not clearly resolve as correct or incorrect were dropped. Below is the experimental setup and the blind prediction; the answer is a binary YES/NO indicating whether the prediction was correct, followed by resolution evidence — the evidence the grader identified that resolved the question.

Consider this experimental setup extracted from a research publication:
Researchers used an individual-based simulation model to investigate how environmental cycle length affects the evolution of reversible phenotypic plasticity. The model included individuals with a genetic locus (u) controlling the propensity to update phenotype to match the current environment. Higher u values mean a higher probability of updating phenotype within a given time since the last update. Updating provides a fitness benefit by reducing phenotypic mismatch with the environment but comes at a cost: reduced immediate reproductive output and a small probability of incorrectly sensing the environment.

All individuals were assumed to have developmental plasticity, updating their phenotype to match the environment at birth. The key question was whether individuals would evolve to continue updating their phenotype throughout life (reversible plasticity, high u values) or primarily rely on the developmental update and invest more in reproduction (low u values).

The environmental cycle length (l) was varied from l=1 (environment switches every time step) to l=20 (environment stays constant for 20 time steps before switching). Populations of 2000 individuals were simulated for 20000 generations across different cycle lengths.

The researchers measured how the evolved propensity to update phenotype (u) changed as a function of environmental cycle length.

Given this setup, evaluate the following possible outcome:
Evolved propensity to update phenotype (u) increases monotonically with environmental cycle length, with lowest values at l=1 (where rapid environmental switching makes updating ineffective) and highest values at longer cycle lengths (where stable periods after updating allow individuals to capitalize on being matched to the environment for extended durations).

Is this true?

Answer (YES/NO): NO